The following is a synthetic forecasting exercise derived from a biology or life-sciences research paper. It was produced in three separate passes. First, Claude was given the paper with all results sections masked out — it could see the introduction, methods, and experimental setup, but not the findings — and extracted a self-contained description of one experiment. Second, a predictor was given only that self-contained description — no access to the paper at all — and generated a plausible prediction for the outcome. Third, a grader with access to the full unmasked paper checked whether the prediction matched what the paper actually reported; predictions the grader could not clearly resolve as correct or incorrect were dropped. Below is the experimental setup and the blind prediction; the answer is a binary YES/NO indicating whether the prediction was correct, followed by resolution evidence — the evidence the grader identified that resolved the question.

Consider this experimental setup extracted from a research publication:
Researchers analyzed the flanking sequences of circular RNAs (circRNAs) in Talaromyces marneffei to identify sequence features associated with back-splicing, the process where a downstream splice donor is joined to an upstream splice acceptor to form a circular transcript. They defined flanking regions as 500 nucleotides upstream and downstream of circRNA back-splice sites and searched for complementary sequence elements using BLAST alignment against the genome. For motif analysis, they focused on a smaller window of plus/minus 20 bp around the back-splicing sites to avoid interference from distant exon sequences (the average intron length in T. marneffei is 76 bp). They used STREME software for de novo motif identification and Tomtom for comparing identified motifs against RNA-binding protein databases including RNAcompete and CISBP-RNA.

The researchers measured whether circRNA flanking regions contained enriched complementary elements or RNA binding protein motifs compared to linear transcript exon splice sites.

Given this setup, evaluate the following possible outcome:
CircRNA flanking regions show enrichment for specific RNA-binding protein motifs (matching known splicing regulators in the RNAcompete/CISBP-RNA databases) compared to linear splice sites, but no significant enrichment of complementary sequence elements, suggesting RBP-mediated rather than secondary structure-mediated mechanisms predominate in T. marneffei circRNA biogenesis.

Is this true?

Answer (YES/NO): YES